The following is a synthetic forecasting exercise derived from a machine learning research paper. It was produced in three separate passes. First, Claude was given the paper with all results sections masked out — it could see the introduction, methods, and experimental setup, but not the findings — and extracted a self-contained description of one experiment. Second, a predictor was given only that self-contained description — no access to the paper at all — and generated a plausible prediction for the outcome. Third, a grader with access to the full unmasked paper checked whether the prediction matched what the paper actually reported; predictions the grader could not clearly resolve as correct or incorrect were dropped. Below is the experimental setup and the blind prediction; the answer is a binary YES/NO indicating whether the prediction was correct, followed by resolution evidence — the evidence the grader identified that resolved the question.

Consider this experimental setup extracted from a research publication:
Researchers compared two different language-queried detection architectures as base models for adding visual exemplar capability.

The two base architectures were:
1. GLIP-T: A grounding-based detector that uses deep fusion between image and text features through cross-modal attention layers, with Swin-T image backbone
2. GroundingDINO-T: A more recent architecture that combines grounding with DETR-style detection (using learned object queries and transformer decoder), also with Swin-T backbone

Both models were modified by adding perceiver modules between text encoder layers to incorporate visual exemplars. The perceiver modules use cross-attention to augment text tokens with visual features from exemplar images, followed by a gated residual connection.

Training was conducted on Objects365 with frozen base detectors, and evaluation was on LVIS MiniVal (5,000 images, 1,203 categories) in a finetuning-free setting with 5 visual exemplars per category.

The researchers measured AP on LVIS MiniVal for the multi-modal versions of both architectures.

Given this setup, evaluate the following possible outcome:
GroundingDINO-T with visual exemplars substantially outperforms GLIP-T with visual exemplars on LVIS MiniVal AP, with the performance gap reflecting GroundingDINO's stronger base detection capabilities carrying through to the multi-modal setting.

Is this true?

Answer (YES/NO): NO